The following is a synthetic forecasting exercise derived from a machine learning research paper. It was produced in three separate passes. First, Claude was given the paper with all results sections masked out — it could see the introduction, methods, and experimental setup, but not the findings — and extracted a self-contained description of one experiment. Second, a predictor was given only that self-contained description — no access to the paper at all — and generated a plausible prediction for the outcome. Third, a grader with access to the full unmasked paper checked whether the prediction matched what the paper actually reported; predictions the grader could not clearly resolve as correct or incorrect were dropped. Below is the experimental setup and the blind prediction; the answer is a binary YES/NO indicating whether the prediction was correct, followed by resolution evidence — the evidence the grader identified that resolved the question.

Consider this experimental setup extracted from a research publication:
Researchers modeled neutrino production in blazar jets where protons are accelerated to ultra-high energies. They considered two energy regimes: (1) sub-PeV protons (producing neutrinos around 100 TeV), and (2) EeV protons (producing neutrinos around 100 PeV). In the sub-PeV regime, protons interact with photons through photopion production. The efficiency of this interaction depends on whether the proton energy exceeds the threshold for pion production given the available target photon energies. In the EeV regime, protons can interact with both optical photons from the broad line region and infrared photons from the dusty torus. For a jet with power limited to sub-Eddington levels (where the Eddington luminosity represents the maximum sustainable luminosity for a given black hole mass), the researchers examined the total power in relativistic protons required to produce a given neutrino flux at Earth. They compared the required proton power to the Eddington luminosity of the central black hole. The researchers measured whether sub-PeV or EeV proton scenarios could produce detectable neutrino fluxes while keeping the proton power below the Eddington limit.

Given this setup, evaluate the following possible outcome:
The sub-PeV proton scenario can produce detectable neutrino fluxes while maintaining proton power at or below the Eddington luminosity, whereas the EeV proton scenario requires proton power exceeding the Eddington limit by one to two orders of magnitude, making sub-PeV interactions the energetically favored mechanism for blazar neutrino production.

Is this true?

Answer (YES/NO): NO